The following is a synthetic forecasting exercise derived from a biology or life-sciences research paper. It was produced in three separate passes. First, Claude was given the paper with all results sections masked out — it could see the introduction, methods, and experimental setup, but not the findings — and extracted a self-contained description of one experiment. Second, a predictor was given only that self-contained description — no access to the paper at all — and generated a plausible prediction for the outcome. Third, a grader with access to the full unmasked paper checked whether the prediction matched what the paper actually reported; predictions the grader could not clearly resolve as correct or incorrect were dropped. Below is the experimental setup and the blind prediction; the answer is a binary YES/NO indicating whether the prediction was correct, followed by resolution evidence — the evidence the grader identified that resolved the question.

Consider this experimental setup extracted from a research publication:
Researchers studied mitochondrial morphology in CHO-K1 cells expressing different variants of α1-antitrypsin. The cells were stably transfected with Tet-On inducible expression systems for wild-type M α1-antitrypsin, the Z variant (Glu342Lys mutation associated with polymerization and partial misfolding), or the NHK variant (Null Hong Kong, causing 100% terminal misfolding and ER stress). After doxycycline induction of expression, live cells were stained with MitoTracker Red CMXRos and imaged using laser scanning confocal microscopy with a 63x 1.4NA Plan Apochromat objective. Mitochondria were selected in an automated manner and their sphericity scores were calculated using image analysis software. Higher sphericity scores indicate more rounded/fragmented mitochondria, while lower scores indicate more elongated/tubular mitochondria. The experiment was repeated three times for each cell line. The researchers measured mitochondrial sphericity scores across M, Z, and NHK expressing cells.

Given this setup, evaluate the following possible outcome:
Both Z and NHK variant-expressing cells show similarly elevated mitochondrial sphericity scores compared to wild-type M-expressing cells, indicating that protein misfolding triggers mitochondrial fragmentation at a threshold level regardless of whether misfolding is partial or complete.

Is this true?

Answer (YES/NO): NO